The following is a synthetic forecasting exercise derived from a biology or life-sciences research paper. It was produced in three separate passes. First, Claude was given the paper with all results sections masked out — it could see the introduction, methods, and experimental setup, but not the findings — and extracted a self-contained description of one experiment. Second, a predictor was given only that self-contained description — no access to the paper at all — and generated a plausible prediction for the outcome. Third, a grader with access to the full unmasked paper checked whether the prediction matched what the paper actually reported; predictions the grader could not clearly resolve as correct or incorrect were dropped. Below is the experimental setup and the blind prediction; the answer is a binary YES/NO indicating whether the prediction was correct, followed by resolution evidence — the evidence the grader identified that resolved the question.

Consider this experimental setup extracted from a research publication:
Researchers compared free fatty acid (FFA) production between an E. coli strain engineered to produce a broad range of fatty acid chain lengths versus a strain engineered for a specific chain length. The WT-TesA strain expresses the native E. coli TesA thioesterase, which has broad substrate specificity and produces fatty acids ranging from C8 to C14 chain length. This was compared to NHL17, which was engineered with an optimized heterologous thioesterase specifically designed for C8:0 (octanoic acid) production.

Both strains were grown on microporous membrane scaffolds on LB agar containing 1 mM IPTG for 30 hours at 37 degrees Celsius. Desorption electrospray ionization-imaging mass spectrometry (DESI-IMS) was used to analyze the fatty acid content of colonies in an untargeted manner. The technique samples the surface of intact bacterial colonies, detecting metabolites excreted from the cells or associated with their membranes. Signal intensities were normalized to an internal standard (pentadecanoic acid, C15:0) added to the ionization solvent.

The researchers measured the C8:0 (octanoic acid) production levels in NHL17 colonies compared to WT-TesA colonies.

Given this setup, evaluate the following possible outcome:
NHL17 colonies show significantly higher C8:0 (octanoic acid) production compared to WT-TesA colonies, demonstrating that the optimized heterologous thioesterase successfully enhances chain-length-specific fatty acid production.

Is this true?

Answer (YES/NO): YES